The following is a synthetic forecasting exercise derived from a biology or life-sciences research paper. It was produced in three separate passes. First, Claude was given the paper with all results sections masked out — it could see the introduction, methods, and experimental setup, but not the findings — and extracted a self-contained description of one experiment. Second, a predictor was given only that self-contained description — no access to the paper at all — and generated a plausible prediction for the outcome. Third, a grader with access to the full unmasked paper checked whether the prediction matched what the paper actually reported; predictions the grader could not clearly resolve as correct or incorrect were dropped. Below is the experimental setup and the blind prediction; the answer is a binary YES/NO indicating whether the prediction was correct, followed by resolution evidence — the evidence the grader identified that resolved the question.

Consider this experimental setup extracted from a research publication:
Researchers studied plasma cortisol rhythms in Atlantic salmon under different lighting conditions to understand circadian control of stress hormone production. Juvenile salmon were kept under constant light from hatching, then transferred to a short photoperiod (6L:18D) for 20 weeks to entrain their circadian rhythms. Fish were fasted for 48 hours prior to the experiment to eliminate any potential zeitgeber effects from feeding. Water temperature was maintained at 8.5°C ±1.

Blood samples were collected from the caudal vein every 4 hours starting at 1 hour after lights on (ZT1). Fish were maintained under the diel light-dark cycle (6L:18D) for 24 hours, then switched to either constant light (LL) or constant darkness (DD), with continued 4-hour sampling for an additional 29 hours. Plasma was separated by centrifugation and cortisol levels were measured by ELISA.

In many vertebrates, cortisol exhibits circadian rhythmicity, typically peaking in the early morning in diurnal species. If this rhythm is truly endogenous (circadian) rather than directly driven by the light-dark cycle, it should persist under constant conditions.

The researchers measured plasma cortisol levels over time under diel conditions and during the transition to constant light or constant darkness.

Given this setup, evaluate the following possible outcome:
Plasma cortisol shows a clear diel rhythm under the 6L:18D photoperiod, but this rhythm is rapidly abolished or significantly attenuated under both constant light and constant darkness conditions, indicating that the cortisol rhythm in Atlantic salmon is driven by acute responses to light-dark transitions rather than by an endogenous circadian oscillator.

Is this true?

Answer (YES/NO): NO